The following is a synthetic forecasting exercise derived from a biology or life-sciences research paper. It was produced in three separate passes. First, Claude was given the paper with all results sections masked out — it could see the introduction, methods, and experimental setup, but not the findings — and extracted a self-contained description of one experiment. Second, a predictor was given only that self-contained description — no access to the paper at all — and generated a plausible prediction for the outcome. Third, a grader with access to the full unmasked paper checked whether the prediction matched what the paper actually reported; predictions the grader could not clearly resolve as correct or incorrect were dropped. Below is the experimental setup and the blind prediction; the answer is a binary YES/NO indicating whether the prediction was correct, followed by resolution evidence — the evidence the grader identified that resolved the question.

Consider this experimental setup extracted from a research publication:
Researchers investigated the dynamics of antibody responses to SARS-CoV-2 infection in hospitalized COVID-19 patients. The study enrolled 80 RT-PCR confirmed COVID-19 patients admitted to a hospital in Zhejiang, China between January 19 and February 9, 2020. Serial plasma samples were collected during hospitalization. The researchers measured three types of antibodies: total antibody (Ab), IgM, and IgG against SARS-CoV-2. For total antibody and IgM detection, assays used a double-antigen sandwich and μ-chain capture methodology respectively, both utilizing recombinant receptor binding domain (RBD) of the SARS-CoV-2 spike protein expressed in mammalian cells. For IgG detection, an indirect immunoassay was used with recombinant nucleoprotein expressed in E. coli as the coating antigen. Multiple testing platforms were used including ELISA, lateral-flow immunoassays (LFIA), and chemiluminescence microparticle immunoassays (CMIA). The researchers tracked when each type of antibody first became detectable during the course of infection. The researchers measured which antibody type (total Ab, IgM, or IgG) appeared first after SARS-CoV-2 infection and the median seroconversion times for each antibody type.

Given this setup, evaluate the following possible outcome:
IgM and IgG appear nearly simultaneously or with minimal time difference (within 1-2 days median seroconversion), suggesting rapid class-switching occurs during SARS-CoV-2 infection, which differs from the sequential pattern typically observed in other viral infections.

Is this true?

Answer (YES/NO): NO